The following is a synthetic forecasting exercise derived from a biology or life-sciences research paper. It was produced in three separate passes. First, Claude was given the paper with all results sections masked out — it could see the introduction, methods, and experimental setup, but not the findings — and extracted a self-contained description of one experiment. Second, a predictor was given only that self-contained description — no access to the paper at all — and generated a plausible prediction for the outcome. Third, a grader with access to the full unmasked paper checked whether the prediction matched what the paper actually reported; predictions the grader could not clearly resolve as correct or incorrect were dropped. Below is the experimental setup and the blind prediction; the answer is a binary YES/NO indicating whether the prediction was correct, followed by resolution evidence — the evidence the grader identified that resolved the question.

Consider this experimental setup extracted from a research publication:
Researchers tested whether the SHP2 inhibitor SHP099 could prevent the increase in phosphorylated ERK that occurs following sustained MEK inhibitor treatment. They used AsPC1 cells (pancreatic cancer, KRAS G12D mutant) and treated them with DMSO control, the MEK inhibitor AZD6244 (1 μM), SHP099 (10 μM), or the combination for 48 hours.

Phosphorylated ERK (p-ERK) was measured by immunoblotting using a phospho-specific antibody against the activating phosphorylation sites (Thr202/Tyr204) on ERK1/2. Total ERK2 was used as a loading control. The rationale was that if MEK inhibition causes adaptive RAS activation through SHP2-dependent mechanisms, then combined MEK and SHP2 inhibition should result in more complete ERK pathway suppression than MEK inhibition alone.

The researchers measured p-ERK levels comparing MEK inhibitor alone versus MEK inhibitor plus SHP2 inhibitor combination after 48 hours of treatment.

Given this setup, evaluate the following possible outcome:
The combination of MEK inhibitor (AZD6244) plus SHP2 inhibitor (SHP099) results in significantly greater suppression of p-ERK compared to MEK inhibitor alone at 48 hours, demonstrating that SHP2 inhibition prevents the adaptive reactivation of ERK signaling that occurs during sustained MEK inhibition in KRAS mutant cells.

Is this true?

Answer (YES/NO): YES